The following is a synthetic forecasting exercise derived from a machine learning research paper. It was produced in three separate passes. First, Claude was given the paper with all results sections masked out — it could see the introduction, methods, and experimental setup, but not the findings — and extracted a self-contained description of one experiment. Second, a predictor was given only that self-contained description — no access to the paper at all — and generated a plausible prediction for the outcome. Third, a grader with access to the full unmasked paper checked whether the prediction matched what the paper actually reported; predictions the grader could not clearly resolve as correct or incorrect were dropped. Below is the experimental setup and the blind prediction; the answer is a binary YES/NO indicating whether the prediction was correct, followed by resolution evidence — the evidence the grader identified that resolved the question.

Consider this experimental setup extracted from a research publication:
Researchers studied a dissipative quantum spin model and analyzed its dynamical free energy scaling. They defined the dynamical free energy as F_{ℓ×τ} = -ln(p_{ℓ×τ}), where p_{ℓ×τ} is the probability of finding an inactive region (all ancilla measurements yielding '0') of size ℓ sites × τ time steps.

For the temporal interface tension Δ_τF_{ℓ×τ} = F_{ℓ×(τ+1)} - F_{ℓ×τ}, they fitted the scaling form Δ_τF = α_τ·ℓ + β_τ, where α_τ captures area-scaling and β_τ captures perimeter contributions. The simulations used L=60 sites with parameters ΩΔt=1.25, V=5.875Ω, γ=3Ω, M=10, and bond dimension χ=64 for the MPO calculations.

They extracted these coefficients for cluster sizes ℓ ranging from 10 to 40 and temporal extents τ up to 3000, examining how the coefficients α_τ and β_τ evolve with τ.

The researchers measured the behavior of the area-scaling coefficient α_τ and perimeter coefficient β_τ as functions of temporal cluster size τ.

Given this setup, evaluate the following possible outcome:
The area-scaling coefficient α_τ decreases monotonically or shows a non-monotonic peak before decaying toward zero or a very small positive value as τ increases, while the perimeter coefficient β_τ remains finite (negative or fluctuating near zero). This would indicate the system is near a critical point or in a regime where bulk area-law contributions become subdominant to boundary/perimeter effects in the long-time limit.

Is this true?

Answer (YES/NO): NO